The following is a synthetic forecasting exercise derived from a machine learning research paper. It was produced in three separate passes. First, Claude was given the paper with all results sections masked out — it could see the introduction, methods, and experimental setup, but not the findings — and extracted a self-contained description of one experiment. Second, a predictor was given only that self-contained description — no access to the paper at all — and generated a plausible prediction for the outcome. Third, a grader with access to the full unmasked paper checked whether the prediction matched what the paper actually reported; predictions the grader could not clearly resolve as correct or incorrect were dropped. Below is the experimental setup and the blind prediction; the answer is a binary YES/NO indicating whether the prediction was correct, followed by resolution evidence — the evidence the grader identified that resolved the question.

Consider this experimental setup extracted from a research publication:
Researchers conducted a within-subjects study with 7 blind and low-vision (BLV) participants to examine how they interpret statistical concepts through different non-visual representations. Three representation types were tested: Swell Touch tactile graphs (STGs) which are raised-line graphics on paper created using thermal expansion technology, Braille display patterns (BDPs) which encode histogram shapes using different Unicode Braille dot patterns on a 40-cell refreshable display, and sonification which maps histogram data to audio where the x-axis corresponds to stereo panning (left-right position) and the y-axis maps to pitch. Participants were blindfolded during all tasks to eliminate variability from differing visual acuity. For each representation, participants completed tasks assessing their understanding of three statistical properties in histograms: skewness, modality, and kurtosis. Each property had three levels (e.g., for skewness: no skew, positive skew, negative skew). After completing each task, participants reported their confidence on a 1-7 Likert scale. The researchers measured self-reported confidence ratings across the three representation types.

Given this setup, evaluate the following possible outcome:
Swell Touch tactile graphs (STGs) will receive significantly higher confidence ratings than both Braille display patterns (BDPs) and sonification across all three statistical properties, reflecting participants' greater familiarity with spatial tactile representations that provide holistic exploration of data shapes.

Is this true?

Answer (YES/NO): NO